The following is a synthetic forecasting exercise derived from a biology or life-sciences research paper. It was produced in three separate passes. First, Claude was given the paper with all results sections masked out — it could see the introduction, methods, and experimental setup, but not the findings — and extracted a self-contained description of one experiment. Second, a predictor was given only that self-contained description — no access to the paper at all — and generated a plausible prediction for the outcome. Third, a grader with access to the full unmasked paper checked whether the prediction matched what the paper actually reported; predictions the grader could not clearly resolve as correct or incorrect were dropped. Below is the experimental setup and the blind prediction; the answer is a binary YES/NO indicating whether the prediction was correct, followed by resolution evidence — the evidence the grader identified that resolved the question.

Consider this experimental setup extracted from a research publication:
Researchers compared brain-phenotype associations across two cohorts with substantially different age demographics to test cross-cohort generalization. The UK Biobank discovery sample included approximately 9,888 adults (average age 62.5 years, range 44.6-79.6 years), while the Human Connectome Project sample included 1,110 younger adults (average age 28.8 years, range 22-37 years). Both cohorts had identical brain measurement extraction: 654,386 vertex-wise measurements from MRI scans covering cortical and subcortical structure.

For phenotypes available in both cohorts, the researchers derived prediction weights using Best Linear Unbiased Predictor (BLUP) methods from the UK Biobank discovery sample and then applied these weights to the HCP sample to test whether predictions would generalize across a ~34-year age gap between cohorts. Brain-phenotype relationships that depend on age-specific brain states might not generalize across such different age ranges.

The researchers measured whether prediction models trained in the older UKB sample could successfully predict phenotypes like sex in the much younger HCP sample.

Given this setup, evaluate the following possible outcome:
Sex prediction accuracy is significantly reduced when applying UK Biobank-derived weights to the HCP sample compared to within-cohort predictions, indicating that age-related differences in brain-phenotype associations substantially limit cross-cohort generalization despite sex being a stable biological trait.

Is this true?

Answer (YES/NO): NO